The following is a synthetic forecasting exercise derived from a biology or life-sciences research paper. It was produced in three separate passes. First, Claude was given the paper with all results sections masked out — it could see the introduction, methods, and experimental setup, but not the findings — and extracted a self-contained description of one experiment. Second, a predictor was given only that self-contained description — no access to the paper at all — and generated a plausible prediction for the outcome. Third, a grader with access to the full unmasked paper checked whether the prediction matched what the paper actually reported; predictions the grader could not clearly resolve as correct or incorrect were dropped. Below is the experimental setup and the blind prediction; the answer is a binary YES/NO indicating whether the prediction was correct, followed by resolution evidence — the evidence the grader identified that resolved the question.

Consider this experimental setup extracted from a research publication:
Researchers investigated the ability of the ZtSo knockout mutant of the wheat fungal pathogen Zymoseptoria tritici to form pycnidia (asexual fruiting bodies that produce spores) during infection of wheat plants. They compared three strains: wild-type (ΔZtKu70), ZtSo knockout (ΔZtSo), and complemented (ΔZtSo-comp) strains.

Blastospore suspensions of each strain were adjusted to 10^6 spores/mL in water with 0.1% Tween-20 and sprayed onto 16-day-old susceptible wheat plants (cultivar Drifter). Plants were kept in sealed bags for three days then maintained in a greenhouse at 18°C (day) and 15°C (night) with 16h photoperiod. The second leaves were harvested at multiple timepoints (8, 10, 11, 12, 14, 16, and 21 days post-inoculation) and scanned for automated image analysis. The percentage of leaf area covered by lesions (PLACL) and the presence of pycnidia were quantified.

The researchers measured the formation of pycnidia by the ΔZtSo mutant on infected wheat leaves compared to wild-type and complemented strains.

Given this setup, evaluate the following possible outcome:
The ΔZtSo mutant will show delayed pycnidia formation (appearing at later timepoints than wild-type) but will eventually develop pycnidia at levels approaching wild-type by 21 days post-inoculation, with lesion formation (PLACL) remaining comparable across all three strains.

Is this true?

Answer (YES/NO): NO